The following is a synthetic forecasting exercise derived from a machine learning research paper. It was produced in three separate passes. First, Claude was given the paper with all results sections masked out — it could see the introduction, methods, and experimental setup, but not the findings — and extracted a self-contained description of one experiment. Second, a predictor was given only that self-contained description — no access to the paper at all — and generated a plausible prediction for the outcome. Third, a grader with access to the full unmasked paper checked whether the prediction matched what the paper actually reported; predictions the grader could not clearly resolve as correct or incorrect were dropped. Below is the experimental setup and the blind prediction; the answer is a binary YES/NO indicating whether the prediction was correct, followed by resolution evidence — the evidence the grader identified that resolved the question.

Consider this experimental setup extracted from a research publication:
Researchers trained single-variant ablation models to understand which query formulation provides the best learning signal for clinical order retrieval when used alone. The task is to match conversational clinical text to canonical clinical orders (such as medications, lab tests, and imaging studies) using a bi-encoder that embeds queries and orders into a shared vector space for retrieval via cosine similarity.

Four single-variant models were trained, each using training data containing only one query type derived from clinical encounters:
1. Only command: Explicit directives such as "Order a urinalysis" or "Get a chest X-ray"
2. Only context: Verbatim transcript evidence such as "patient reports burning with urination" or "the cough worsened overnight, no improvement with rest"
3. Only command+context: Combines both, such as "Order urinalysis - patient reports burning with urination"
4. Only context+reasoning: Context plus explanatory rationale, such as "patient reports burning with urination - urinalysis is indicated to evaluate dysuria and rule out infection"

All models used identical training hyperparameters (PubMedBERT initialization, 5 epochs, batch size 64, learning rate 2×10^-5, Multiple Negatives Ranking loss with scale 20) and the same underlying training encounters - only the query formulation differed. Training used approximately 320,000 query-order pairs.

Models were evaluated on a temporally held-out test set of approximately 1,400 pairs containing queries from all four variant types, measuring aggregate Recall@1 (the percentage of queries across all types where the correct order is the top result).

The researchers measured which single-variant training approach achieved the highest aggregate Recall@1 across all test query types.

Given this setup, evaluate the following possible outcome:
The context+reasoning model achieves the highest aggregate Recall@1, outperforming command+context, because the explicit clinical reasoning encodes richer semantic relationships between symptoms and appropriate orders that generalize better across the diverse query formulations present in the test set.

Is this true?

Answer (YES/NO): YES